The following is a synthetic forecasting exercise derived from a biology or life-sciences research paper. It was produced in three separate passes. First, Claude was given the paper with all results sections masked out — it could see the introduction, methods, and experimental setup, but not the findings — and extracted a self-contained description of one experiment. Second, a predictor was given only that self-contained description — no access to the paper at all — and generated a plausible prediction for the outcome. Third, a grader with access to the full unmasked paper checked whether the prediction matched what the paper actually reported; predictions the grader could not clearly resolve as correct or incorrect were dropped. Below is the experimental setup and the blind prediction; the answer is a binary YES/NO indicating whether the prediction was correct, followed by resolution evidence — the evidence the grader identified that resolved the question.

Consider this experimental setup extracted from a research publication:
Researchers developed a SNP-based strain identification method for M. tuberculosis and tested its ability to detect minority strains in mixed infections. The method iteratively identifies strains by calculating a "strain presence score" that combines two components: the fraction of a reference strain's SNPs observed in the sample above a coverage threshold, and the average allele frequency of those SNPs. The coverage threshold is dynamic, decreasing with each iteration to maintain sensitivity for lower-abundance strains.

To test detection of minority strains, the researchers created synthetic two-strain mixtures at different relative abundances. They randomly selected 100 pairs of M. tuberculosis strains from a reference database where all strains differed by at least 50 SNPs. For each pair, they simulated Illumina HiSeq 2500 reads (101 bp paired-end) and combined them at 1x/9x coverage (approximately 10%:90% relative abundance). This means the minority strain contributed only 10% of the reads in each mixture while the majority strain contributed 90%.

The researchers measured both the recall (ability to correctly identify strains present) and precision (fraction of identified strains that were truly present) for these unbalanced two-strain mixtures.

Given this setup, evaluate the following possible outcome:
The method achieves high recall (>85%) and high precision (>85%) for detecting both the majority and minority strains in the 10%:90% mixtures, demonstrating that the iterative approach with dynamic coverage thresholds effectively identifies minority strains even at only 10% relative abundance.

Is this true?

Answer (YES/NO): YES